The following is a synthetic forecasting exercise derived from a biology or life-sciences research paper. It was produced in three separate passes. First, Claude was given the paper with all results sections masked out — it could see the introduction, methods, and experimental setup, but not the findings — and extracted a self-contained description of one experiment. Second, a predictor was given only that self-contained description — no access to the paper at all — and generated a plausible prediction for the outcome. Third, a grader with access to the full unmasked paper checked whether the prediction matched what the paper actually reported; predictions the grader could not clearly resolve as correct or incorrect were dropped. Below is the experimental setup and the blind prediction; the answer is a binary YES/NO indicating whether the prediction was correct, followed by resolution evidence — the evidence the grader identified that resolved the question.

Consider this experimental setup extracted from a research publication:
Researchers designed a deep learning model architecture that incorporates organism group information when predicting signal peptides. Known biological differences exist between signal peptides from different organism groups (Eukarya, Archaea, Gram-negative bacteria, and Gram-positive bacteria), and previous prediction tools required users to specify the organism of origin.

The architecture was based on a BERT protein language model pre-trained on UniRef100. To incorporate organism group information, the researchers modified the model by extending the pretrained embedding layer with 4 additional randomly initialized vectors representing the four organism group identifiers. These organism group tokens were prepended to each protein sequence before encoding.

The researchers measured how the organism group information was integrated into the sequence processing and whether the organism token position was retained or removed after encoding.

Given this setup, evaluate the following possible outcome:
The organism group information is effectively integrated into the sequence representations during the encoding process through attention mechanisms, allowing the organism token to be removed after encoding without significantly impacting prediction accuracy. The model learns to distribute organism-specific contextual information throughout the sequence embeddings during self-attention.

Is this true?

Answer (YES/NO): NO